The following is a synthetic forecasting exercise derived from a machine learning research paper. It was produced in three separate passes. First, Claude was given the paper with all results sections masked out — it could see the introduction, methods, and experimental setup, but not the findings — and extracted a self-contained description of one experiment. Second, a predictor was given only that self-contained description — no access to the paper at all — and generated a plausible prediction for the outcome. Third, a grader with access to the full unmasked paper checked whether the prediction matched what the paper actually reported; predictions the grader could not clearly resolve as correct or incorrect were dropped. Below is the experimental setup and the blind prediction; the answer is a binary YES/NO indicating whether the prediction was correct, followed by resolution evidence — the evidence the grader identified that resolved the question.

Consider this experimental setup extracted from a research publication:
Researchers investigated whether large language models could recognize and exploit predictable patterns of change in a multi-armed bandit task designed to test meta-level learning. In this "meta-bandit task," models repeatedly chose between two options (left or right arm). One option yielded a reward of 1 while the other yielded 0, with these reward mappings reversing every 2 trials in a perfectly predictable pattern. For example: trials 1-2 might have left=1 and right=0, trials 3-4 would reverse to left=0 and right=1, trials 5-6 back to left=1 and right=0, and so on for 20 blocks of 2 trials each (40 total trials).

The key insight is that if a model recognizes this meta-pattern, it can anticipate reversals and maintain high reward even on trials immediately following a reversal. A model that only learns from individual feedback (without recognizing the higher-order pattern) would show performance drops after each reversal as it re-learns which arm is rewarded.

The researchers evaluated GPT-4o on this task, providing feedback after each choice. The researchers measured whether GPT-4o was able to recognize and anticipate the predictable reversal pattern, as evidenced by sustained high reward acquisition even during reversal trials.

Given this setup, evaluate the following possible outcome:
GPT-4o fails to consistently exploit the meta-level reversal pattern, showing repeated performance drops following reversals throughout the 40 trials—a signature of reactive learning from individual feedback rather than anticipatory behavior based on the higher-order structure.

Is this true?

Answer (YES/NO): YES